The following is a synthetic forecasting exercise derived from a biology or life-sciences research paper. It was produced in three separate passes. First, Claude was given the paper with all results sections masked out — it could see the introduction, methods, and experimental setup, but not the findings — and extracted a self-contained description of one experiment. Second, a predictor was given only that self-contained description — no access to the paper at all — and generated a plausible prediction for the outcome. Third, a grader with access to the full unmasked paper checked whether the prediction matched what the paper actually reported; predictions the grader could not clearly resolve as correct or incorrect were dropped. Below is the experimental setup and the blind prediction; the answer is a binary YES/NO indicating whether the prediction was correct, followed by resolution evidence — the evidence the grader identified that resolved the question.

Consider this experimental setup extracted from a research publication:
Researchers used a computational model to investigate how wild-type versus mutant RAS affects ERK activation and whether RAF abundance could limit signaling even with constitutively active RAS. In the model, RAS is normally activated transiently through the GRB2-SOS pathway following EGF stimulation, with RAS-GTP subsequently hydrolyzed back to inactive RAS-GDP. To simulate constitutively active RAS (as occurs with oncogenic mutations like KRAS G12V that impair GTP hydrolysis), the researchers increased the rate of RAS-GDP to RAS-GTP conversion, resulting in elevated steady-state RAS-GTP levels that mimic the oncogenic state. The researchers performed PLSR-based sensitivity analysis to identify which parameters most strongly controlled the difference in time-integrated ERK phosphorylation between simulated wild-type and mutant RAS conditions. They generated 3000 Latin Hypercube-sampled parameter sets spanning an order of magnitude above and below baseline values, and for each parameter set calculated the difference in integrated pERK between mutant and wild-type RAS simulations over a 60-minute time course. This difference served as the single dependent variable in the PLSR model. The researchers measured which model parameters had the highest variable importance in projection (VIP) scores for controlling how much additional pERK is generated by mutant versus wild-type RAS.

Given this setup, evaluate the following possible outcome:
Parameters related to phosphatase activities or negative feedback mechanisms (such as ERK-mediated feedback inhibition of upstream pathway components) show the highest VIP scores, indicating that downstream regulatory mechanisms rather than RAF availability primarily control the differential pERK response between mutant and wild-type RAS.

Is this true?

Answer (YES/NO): NO